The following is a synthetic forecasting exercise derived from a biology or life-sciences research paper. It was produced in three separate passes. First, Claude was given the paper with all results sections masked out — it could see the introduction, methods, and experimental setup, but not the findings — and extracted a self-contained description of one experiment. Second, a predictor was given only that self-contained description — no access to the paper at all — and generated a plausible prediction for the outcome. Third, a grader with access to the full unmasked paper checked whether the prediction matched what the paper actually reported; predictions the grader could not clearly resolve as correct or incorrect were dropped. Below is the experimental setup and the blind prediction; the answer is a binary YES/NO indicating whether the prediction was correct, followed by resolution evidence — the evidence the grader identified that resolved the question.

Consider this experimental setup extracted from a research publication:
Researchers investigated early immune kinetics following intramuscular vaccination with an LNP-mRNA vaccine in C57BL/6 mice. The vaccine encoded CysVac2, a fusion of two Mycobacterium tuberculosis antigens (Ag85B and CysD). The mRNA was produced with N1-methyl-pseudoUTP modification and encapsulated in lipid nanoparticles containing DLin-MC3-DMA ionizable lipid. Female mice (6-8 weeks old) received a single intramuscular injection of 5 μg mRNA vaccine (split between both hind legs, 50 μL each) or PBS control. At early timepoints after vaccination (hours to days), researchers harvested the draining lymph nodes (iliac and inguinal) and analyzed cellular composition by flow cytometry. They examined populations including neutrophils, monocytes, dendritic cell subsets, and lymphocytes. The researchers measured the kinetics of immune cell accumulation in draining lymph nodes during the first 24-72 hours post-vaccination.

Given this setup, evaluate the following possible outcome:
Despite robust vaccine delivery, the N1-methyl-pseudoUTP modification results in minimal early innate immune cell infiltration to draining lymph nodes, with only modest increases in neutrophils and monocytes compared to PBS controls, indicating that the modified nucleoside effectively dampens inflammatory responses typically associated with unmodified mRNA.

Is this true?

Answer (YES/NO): NO